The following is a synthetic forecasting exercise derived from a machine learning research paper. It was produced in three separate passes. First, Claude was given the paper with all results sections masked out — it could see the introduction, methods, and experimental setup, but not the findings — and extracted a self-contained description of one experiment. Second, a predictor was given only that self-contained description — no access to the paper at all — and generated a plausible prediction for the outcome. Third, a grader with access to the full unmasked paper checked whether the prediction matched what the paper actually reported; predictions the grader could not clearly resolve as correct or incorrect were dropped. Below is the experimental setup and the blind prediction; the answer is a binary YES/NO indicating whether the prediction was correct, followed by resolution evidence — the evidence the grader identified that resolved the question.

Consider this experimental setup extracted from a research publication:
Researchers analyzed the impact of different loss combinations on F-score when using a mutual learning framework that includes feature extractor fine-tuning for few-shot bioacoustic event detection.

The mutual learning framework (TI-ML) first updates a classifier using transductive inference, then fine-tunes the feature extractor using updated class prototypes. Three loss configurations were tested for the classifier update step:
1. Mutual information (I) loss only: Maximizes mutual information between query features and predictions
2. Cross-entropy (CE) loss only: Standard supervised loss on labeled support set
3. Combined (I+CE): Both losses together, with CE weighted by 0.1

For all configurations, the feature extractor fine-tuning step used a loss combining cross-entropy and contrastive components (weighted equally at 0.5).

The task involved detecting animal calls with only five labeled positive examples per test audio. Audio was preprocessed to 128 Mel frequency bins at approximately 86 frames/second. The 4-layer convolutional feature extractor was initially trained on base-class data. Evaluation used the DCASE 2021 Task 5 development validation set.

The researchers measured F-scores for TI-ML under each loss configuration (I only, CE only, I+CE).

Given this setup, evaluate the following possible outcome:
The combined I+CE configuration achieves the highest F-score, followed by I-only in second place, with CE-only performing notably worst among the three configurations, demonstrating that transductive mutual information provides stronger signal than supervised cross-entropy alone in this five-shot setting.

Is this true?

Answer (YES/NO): YES